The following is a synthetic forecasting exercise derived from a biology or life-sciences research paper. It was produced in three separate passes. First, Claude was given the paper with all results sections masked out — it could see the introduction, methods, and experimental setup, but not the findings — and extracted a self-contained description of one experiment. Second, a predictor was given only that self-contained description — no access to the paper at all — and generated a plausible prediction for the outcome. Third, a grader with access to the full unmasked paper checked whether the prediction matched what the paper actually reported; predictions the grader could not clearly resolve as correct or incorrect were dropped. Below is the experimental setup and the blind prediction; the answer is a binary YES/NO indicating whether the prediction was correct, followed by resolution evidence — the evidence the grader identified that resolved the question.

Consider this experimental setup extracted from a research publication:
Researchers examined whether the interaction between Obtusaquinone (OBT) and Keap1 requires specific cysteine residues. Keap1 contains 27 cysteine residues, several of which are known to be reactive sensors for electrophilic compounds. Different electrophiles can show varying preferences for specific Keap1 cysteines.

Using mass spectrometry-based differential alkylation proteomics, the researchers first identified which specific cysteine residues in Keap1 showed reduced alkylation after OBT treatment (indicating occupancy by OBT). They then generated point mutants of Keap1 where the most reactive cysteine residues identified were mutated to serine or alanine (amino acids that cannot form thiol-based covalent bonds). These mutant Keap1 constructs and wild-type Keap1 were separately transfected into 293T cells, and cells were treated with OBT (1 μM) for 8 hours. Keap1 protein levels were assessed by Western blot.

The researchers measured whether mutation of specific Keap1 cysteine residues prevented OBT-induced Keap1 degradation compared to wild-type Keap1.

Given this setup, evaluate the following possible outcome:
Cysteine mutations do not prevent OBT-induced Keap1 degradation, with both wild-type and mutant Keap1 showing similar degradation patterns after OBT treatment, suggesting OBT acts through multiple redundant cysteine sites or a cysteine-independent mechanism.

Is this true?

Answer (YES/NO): YES